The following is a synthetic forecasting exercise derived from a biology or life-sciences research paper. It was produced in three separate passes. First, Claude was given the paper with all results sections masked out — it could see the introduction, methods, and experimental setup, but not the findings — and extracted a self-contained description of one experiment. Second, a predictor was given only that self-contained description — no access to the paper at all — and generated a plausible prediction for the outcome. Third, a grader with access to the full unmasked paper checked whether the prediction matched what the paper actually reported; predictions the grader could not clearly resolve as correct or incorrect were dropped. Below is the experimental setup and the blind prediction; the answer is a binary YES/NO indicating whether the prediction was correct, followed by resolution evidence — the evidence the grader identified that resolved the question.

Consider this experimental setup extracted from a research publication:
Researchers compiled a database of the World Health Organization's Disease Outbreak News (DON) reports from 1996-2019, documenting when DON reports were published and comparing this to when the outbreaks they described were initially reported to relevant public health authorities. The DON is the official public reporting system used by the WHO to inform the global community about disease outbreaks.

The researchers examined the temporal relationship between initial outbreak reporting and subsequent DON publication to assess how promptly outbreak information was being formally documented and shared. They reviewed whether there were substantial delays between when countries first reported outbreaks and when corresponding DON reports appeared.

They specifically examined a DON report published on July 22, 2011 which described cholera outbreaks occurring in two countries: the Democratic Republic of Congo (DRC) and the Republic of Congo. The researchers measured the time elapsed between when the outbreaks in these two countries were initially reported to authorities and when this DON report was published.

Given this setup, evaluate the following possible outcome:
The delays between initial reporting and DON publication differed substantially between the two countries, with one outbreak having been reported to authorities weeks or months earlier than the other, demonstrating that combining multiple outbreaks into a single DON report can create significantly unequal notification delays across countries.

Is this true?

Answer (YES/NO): YES